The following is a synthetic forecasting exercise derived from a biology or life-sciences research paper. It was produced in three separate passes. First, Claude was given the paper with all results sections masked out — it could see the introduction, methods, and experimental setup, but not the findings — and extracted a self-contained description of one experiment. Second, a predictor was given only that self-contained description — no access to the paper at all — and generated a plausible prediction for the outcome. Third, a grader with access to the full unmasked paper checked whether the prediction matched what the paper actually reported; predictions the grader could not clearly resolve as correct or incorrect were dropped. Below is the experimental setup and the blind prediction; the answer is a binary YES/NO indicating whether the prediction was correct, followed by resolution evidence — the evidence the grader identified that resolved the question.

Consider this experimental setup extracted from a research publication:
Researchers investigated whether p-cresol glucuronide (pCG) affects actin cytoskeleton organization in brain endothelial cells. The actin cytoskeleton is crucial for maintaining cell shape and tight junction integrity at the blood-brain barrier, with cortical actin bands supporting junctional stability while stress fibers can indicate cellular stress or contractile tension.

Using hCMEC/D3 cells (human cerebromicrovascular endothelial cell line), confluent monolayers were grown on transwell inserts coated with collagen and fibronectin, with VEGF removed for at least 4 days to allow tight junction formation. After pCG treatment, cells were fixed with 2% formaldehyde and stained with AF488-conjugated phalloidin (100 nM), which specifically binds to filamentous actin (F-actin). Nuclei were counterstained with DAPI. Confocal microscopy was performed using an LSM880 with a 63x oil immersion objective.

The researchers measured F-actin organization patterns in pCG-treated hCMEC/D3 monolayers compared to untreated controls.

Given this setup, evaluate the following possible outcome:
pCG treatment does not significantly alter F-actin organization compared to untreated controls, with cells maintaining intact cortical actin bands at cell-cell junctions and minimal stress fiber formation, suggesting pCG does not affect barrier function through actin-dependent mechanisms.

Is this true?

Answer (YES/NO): YES